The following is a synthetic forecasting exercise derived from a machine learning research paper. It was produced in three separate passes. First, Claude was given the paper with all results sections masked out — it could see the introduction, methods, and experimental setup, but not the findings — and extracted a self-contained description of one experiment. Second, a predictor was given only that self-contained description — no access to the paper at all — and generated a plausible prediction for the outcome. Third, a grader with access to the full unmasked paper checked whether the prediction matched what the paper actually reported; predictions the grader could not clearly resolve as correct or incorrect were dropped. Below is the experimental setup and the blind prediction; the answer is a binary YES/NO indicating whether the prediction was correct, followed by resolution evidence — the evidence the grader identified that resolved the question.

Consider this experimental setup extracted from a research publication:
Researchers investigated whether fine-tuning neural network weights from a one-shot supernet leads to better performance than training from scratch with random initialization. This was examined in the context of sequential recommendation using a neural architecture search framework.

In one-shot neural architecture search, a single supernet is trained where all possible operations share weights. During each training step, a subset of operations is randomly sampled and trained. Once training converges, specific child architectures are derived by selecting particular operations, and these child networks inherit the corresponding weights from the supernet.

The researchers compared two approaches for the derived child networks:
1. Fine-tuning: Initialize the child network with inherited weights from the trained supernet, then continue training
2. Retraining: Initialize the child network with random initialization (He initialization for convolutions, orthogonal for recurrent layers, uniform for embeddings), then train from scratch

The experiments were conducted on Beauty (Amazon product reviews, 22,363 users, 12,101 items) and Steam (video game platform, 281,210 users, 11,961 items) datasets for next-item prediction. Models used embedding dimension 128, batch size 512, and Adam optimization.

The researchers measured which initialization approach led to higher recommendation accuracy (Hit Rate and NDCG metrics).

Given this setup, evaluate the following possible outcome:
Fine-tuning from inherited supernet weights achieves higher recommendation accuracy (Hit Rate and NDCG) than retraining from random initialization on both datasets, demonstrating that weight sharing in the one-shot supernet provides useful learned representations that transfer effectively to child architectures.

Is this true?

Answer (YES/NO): YES